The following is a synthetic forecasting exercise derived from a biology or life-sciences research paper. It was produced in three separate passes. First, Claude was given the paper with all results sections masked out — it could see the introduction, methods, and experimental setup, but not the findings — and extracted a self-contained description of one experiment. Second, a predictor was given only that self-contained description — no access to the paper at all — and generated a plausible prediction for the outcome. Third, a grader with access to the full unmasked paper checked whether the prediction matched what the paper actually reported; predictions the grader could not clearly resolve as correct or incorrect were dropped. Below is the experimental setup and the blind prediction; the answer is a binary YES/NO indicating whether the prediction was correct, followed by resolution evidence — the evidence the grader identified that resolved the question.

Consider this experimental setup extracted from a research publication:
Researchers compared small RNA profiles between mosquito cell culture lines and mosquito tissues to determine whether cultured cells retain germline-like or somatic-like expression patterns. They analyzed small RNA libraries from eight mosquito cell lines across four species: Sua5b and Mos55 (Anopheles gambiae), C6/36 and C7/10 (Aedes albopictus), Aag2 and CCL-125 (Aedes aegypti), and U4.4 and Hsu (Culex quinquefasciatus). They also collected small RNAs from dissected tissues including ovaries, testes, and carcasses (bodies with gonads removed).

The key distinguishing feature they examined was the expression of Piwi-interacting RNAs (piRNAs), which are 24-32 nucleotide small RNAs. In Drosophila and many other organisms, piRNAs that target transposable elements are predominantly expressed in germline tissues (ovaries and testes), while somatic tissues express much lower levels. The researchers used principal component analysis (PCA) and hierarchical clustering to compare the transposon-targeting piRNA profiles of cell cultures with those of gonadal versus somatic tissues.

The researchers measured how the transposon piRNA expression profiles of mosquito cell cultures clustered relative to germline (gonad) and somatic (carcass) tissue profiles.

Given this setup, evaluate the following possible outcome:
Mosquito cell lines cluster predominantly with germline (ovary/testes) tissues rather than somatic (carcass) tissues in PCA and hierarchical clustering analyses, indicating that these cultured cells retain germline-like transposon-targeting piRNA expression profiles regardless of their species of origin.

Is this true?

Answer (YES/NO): NO